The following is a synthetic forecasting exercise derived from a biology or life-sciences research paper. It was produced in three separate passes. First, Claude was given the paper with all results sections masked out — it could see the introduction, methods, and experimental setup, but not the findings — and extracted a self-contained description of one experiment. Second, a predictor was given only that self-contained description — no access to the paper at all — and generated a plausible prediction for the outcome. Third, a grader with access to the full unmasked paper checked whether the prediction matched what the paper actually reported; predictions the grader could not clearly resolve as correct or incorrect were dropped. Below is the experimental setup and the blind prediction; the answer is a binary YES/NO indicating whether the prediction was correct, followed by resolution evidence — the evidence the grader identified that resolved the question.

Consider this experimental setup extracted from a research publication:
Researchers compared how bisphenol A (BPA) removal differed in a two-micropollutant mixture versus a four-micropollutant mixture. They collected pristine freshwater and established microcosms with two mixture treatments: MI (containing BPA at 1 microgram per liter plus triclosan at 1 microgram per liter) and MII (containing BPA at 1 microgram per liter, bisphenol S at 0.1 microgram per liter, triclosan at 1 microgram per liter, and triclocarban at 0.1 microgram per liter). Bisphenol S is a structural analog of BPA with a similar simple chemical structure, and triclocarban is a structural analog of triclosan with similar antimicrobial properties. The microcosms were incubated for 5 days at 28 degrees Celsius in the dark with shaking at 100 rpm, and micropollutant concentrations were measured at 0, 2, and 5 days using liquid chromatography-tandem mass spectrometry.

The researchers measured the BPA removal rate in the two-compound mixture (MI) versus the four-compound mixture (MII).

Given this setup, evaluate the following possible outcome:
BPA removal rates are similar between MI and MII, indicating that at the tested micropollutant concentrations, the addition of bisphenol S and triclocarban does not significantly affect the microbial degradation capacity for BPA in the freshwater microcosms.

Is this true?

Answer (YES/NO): NO